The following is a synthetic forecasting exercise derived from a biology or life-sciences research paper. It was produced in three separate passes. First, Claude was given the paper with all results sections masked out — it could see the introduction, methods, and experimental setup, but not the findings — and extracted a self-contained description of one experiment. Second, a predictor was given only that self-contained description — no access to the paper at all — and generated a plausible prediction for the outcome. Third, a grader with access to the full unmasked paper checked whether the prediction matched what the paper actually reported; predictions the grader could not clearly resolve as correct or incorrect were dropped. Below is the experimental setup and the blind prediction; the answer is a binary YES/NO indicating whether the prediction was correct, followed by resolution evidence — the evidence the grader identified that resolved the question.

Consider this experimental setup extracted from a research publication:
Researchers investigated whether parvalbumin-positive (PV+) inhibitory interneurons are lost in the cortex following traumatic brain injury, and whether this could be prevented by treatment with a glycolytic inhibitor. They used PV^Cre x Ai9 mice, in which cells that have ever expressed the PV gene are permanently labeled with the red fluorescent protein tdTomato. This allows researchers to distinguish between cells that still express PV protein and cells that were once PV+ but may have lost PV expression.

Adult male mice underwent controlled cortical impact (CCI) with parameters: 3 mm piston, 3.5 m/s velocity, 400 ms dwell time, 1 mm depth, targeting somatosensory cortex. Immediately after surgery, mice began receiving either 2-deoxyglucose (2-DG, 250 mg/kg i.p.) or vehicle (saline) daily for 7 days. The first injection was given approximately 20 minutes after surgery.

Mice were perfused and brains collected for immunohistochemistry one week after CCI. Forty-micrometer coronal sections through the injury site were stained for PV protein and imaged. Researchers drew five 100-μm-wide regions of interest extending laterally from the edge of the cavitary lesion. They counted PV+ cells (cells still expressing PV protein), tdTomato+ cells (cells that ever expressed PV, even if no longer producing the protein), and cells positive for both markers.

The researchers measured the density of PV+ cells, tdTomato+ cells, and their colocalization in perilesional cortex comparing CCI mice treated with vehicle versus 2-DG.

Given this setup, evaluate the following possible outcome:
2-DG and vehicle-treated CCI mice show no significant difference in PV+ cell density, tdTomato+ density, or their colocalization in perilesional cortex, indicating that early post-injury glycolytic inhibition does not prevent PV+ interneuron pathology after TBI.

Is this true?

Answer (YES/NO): NO